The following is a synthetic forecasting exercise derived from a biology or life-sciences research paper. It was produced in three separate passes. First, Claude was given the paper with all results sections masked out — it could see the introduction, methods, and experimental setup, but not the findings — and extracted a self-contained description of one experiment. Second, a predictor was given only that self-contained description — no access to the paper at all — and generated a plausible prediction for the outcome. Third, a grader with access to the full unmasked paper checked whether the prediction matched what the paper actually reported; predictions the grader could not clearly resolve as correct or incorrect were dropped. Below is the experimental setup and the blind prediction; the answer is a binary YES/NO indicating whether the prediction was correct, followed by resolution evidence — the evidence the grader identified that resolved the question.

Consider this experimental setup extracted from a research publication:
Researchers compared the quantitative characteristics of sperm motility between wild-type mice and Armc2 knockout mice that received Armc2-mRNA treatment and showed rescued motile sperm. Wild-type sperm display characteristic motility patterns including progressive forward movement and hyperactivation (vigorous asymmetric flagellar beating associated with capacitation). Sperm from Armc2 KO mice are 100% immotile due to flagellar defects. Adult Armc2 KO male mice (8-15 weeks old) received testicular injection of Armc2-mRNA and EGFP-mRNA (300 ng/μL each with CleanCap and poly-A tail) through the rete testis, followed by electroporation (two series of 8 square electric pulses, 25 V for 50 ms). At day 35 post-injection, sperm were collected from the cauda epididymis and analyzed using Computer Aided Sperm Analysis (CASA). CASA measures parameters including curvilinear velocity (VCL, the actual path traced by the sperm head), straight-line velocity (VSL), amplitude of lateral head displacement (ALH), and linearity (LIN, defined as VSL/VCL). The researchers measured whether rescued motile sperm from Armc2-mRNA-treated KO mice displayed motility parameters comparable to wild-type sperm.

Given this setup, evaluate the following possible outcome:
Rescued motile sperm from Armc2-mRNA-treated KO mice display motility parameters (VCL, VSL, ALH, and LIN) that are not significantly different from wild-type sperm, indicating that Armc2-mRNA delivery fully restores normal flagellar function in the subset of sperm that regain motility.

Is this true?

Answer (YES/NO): NO